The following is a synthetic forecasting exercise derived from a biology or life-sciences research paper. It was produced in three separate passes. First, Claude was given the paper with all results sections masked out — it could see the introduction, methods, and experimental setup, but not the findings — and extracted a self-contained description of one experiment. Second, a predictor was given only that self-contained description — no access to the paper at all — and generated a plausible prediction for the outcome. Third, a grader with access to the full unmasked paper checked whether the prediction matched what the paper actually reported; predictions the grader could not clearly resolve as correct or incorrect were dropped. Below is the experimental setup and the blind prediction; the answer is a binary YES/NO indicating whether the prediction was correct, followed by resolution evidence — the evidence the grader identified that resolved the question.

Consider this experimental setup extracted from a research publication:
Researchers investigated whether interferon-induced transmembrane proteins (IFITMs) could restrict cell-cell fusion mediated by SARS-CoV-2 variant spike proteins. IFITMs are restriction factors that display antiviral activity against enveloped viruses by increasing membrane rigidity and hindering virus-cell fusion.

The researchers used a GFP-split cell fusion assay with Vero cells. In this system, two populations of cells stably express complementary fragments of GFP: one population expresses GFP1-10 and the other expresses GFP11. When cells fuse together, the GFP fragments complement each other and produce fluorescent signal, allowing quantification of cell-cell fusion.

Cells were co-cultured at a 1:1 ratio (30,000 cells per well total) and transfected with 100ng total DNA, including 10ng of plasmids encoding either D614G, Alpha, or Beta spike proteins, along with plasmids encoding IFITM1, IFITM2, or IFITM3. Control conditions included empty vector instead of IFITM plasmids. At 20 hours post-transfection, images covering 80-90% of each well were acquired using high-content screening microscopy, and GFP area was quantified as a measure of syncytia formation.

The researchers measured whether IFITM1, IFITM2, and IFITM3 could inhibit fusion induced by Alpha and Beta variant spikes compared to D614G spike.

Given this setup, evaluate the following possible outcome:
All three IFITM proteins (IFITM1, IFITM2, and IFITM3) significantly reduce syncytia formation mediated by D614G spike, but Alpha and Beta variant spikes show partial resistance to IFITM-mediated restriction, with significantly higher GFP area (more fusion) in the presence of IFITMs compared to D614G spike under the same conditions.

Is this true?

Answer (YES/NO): NO